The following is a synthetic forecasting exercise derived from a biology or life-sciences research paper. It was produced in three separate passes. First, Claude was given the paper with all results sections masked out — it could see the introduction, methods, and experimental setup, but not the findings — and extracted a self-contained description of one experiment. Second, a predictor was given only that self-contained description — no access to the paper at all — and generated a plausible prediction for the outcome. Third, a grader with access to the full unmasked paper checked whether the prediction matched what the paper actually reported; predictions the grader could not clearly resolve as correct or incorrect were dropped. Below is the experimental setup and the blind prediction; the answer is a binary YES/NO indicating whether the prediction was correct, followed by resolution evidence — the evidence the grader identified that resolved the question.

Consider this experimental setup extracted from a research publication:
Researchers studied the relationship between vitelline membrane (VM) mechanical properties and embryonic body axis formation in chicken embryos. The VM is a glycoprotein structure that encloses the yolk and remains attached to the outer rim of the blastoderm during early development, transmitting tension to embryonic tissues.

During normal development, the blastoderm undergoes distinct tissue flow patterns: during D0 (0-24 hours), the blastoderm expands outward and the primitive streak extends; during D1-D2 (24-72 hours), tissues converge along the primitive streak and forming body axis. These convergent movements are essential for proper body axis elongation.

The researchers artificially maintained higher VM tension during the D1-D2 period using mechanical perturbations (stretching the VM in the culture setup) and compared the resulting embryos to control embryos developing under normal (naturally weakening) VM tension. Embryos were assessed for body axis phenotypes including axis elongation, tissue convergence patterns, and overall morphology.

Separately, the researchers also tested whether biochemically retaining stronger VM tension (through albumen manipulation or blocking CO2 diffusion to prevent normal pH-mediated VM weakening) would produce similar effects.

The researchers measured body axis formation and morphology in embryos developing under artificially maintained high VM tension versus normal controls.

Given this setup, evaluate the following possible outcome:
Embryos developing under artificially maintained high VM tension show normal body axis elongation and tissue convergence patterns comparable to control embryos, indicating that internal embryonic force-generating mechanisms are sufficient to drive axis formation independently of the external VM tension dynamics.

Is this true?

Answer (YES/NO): NO